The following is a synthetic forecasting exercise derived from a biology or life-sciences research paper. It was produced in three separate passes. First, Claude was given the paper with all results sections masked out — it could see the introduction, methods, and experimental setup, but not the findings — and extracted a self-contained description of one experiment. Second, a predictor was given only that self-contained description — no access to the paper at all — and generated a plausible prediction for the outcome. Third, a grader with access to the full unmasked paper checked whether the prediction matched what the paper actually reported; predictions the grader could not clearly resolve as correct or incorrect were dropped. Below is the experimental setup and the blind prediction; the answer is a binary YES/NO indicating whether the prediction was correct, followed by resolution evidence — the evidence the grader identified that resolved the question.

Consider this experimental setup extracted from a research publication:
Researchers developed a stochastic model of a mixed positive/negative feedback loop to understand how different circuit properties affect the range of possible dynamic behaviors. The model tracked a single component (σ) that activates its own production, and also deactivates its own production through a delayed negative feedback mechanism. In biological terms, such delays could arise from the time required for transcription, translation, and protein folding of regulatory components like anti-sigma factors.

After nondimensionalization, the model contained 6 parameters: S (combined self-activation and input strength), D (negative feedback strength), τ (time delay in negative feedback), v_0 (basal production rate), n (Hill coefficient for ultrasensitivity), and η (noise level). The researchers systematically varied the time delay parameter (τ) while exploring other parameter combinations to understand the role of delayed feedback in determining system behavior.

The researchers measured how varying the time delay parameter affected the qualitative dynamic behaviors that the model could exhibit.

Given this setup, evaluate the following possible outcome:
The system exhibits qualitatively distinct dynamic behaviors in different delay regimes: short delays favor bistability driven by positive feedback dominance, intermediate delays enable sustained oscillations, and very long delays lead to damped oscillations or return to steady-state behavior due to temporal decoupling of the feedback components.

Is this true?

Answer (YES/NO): NO